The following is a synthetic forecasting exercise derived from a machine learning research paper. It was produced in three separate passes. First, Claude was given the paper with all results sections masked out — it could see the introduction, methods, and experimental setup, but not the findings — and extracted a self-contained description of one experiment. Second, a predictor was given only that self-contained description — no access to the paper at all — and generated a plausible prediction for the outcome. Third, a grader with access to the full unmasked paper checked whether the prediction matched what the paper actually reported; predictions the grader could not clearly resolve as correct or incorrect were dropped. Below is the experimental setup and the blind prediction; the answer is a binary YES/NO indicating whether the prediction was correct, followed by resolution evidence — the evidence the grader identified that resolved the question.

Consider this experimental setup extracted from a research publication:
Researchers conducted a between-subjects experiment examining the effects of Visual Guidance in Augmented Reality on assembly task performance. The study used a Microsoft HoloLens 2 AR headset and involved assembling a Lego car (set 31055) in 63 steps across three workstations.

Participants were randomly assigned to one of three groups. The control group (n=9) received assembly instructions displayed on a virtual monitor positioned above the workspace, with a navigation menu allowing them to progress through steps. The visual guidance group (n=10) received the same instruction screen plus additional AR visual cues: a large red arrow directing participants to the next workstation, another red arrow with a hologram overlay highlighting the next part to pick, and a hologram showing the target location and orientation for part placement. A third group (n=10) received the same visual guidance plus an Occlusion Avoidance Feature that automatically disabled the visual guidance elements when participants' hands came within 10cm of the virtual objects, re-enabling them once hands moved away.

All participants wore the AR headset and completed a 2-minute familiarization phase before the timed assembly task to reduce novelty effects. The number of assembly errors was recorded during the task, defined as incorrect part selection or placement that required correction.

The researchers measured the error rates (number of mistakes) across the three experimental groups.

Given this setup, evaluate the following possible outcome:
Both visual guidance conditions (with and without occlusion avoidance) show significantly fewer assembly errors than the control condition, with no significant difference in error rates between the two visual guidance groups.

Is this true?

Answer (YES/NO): NO